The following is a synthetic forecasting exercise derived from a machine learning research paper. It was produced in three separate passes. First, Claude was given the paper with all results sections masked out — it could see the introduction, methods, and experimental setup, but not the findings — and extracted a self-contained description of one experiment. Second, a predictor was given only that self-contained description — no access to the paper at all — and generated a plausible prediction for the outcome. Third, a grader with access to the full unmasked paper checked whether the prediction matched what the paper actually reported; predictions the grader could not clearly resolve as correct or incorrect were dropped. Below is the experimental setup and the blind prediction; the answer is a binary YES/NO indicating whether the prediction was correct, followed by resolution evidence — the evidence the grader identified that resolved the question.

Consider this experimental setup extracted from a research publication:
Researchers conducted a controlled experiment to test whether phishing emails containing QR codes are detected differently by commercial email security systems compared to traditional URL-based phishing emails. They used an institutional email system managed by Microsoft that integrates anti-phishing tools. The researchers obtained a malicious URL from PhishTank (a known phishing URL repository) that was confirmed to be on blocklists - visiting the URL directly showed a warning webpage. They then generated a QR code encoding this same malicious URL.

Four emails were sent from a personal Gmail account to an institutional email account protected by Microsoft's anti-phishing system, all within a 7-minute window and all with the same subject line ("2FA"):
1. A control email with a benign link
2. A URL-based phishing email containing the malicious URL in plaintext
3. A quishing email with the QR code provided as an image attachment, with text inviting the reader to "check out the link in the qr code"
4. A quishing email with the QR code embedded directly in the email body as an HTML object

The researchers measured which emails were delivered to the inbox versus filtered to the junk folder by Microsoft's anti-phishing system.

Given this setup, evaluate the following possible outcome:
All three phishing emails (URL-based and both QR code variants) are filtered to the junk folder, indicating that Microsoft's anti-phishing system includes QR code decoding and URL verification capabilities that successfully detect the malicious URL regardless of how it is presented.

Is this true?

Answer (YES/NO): NO